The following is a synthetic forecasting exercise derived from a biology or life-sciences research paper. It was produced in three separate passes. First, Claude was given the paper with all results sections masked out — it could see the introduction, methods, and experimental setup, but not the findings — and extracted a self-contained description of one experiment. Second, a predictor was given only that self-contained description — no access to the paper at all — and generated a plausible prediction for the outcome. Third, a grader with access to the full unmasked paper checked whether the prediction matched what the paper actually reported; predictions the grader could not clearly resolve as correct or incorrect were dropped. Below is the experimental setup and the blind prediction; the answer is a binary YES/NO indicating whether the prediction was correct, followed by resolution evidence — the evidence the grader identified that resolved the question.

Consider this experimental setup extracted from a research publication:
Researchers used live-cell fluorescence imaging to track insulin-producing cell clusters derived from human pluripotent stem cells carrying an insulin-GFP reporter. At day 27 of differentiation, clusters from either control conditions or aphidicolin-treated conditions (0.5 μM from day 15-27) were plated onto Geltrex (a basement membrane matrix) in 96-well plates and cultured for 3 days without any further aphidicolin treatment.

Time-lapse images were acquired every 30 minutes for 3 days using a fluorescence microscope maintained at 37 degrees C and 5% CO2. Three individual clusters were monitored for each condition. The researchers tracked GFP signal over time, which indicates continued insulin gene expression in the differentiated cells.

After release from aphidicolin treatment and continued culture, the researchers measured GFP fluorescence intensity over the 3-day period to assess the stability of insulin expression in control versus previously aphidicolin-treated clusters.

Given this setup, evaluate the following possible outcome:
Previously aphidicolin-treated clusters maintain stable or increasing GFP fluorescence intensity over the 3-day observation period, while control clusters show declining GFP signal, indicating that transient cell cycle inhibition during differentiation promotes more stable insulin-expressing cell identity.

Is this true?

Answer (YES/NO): YES